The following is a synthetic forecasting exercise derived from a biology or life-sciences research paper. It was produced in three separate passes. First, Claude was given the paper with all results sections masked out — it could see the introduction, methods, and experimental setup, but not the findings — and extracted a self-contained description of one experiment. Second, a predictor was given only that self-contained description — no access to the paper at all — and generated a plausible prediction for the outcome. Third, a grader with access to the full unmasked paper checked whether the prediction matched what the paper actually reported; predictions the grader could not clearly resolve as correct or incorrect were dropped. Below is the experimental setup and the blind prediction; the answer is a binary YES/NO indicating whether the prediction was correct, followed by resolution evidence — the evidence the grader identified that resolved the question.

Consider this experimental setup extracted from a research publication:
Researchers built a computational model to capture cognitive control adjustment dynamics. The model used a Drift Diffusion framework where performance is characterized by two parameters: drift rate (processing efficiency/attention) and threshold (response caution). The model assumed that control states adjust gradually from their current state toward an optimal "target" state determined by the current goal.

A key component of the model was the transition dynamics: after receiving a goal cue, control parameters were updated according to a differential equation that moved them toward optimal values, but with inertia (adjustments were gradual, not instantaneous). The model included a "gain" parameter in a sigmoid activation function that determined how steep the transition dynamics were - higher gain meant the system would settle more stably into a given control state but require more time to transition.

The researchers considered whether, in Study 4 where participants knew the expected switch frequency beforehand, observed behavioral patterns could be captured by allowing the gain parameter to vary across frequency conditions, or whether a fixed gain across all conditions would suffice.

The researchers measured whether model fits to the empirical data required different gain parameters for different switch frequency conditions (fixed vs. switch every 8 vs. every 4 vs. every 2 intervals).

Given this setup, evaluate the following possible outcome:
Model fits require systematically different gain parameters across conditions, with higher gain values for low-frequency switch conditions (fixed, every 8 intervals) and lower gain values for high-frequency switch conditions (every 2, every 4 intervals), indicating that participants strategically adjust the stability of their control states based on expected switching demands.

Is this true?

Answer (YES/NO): YES